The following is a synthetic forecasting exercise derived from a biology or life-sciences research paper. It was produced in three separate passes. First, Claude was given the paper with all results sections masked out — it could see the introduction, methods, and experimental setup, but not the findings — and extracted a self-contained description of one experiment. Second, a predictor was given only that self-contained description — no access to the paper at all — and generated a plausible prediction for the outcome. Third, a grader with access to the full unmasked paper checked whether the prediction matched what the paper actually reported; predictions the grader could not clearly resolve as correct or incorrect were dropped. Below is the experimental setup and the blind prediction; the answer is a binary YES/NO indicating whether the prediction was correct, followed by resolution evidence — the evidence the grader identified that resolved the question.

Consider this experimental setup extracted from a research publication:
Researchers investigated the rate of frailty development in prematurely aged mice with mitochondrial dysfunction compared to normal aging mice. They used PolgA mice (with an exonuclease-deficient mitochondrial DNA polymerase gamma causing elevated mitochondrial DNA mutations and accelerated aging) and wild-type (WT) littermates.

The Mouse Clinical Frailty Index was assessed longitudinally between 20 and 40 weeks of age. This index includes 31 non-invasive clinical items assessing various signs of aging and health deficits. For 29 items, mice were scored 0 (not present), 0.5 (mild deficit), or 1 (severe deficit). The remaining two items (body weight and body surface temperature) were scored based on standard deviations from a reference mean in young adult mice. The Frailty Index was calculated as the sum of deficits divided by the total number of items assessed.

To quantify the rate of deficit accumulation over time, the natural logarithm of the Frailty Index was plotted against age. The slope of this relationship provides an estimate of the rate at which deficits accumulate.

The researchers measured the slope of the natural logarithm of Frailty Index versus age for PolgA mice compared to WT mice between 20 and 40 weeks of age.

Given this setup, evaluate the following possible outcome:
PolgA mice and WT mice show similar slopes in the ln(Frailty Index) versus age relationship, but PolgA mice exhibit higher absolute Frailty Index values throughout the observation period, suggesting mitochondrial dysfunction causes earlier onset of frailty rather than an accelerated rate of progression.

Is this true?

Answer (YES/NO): NO